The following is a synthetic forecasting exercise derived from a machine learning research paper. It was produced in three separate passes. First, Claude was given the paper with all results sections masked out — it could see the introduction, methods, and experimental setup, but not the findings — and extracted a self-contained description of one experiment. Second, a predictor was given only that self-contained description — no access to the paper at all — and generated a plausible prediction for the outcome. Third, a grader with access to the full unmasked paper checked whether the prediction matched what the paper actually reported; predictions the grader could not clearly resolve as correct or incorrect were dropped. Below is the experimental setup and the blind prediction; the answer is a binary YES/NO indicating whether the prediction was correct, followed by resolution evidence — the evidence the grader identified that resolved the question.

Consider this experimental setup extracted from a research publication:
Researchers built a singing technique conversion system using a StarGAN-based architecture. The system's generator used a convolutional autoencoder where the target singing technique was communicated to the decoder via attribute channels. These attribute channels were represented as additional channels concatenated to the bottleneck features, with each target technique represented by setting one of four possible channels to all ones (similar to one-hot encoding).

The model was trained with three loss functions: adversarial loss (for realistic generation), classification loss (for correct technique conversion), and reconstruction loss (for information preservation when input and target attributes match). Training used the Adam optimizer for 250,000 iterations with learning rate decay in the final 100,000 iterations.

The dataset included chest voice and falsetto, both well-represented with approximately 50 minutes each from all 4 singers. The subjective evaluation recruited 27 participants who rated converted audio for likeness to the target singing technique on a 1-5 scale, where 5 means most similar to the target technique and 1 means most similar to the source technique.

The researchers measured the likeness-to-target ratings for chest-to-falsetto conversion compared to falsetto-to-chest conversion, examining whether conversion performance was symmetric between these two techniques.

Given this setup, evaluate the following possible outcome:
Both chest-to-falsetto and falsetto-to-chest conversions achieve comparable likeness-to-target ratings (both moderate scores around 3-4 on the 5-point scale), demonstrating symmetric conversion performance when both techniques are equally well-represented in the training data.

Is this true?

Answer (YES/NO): NO